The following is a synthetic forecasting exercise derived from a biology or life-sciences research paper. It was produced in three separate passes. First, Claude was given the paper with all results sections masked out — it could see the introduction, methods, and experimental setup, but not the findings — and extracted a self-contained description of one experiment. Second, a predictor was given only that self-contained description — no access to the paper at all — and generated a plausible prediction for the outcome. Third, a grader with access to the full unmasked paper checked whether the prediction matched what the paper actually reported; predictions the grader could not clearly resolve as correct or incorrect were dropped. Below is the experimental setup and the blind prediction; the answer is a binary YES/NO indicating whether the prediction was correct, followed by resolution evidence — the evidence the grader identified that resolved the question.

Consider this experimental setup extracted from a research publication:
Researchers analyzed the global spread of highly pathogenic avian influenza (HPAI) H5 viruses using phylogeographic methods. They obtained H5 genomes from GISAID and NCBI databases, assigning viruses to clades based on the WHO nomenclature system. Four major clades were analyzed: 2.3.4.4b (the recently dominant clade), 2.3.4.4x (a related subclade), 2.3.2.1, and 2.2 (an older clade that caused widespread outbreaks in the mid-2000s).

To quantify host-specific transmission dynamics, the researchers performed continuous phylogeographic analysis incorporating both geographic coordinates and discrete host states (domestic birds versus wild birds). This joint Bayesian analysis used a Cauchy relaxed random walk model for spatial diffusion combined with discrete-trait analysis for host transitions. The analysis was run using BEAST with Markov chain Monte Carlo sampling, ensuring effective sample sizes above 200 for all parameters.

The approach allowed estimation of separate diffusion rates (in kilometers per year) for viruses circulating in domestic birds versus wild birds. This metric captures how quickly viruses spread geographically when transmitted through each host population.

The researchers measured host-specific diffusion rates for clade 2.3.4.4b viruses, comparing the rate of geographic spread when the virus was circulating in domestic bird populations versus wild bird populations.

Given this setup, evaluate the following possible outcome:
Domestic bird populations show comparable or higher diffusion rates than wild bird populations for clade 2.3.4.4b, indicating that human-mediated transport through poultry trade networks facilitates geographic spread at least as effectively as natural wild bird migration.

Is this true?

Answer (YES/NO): NO